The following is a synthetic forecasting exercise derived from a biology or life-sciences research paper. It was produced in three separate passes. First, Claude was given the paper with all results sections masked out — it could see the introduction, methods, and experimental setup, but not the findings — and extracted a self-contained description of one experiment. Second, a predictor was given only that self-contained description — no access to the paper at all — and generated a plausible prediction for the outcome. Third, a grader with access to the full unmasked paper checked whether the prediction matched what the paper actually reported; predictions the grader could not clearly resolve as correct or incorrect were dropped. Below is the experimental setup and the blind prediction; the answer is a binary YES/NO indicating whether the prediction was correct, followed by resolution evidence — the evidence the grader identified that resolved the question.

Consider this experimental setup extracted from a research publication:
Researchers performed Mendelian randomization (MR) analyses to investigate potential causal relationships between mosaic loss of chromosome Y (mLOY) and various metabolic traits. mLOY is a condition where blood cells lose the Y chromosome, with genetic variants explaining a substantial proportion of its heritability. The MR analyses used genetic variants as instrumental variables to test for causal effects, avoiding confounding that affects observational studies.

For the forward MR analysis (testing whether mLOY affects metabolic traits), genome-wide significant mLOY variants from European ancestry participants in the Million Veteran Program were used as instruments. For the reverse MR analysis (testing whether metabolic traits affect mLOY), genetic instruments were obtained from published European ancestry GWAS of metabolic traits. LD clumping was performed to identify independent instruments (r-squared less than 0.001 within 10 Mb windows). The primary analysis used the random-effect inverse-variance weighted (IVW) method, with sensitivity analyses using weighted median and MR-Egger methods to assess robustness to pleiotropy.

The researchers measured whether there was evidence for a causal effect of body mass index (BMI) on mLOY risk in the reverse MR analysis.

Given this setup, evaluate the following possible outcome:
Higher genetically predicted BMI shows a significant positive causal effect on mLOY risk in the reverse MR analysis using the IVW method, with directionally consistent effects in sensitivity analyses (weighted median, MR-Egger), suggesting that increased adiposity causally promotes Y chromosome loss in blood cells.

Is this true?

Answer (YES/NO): NO